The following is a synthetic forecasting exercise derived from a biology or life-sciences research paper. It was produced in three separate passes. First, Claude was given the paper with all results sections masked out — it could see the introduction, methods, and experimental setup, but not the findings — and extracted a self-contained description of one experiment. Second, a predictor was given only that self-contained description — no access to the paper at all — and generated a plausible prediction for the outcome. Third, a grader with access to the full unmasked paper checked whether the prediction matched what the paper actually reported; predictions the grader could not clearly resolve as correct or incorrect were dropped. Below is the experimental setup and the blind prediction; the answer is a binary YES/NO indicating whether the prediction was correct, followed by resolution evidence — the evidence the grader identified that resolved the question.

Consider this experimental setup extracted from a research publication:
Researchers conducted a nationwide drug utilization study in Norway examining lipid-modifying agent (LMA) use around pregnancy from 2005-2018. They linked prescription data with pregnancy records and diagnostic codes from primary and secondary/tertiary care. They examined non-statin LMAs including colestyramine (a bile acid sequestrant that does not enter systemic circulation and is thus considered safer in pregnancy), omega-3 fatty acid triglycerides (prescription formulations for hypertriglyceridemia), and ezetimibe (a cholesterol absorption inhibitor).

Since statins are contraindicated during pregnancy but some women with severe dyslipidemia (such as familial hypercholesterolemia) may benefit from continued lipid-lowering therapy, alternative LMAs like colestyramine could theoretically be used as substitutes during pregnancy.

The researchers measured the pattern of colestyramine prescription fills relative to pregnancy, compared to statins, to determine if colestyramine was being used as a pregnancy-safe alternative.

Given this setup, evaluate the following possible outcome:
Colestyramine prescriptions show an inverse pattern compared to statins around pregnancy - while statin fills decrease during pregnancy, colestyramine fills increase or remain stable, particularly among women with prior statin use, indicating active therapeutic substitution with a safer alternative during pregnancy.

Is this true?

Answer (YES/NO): NO